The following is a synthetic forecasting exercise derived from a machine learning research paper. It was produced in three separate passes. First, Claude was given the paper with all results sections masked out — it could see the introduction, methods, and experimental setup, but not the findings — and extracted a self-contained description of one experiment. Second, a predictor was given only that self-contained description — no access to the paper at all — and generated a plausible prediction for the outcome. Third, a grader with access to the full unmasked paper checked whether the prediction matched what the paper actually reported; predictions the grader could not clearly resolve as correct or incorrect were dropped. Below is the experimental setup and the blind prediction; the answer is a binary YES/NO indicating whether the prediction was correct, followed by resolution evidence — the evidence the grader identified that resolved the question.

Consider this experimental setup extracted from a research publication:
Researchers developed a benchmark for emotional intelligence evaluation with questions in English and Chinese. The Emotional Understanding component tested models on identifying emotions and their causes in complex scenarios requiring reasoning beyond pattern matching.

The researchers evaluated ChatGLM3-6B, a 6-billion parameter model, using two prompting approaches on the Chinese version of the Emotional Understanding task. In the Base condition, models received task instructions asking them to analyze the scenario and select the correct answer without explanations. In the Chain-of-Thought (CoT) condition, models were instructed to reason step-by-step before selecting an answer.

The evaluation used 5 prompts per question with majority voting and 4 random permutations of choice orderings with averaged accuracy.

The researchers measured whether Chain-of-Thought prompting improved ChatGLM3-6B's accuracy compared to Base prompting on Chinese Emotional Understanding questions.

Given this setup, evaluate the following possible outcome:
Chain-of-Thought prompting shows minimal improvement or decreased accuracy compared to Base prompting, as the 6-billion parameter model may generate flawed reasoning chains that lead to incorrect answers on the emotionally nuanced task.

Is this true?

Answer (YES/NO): YES